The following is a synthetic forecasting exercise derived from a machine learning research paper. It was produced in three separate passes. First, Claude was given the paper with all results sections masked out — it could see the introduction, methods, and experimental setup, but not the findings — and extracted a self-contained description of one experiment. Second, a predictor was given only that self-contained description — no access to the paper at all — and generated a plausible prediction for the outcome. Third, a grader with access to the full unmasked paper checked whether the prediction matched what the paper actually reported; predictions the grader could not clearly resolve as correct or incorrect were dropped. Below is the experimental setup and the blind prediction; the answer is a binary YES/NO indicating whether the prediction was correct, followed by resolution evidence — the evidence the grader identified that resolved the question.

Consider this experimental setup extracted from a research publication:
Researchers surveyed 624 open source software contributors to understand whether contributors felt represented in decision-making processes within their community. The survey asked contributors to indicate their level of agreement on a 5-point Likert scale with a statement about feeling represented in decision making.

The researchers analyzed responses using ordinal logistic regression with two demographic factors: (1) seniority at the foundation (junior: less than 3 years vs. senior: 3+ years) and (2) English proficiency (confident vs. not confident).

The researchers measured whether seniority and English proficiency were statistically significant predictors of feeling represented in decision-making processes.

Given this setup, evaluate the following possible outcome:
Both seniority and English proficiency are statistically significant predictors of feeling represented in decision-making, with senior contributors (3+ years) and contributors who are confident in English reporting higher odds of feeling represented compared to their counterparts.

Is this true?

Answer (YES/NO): YES